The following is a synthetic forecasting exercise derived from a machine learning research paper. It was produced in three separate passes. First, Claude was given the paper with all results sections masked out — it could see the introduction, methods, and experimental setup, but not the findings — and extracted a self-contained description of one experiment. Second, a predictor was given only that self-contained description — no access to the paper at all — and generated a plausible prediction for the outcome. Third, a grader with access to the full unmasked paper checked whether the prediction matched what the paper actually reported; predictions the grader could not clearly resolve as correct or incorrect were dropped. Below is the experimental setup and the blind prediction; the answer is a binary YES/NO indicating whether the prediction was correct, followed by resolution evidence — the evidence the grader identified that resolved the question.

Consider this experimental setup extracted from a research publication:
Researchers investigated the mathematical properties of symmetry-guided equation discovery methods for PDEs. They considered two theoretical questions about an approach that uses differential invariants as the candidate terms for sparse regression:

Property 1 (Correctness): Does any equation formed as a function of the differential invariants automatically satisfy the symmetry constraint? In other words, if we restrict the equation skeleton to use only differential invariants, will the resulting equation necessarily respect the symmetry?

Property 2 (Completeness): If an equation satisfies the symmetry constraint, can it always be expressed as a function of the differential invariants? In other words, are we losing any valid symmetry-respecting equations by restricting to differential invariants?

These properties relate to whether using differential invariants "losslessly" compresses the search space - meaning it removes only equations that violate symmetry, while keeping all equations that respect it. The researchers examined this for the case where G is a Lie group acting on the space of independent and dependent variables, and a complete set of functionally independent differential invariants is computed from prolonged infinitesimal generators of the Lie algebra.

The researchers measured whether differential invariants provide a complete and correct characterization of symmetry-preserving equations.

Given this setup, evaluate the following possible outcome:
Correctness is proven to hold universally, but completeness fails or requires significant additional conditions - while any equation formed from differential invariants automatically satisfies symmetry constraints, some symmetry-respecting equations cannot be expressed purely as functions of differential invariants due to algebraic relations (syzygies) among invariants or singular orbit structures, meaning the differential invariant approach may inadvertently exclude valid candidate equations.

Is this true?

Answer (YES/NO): NO